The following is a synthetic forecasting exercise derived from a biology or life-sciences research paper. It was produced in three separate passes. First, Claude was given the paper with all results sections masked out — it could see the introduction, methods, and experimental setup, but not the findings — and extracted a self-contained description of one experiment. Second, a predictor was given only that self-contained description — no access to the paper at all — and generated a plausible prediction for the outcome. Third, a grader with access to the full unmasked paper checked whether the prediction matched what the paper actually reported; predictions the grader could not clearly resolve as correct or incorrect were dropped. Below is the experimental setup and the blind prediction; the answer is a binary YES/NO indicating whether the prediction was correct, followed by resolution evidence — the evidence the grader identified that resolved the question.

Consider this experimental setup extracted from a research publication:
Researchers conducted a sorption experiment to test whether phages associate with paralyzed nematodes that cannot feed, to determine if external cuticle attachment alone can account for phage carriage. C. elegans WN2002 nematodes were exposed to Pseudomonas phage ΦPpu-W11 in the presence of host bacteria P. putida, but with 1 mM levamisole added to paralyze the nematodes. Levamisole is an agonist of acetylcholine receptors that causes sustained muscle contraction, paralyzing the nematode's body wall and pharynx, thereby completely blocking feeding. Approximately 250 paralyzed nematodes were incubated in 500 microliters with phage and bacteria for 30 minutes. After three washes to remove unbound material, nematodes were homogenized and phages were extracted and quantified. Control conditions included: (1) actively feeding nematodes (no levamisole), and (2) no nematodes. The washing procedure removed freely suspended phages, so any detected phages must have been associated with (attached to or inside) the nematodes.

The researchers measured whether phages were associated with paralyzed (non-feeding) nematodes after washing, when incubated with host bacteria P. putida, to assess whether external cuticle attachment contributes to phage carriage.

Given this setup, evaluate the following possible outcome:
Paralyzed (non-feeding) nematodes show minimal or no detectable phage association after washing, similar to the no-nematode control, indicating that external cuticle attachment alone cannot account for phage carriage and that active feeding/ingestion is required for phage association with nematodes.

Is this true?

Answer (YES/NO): NO